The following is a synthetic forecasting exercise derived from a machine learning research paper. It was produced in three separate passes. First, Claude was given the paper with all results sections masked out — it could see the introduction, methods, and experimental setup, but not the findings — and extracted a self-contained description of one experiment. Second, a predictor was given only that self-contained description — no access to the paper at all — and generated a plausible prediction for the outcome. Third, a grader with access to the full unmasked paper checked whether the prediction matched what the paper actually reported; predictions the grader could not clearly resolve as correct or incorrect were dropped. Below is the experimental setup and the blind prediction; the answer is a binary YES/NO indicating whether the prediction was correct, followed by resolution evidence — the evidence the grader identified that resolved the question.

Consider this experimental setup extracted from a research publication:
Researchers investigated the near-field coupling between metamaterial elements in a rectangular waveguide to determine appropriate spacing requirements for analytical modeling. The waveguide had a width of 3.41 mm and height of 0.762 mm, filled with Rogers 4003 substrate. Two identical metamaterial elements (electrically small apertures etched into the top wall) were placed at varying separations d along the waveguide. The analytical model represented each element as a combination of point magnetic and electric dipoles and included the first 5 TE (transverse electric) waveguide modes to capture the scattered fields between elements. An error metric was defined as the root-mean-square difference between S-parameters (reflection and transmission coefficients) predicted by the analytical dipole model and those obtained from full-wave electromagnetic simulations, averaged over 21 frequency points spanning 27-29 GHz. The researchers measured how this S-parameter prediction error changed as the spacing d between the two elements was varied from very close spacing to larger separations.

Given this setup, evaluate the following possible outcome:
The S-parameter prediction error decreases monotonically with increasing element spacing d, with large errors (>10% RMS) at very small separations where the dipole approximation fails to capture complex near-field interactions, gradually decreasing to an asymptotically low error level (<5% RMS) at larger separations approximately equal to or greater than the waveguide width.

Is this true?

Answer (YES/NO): NO